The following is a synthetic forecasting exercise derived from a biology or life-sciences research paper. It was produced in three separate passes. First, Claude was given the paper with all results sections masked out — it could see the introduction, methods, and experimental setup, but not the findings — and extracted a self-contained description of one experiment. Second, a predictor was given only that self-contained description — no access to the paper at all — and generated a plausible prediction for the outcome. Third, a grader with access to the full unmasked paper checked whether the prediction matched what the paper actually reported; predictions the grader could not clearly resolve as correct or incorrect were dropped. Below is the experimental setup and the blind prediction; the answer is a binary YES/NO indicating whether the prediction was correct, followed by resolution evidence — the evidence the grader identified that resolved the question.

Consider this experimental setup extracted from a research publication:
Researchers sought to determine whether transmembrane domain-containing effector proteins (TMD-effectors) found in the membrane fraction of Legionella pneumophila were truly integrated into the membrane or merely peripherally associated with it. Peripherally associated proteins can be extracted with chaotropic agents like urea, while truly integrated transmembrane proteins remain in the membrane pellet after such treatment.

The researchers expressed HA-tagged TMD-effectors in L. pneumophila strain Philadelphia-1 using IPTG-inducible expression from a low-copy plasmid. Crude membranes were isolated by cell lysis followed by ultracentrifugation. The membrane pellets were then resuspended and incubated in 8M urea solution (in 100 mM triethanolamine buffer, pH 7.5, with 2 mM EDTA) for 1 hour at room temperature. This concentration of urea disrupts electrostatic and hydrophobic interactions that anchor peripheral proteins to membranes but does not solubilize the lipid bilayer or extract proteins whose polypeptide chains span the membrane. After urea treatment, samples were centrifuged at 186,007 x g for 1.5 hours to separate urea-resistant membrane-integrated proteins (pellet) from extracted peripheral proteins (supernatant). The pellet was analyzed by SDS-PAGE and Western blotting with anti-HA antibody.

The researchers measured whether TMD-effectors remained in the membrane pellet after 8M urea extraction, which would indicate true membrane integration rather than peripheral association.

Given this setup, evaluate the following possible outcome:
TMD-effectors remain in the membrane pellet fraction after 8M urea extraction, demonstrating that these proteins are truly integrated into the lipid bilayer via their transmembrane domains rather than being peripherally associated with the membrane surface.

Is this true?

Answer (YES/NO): YES